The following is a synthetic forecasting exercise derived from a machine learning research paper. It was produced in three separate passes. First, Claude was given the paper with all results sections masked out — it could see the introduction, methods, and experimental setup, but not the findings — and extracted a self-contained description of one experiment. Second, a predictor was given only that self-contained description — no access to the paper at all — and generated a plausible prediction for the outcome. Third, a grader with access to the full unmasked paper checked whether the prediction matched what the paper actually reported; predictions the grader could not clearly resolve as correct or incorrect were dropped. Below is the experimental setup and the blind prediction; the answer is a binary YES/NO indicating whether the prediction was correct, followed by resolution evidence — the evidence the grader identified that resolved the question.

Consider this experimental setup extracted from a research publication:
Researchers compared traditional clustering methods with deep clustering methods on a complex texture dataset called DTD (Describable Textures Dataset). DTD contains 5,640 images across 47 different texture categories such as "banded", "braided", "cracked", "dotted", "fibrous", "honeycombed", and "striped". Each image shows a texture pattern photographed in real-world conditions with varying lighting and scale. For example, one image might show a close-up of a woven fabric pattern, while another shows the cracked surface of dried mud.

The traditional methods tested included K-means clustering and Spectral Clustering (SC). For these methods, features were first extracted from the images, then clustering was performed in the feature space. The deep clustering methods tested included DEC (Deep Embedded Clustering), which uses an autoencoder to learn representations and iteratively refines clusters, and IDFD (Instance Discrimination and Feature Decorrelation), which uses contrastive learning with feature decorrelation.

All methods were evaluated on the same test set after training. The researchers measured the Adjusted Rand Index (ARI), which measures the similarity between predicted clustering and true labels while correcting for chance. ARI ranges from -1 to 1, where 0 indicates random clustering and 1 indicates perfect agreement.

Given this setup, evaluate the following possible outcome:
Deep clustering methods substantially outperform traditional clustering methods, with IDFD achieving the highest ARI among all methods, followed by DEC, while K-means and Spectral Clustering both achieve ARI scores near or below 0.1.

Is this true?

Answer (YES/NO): NO